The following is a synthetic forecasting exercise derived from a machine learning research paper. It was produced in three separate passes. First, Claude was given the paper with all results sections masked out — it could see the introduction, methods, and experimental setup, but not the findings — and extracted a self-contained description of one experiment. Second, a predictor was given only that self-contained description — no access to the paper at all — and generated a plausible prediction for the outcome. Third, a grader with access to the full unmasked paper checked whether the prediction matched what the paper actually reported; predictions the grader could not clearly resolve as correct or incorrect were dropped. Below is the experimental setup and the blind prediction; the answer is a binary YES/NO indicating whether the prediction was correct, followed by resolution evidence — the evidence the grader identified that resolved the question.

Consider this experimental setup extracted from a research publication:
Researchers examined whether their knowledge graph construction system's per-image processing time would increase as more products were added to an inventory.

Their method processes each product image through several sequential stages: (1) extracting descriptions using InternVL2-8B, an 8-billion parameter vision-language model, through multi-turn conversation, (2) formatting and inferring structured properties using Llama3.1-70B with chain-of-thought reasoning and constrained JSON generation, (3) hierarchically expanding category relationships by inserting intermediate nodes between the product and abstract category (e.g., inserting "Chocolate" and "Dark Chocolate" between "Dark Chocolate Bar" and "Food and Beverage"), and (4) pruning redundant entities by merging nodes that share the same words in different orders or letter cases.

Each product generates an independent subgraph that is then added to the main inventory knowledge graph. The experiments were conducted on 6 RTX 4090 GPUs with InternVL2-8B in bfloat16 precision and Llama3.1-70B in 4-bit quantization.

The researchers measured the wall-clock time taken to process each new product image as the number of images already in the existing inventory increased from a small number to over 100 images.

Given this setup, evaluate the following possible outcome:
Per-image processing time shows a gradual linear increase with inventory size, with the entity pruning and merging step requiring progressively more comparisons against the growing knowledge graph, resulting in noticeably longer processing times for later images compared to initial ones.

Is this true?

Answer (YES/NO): NO